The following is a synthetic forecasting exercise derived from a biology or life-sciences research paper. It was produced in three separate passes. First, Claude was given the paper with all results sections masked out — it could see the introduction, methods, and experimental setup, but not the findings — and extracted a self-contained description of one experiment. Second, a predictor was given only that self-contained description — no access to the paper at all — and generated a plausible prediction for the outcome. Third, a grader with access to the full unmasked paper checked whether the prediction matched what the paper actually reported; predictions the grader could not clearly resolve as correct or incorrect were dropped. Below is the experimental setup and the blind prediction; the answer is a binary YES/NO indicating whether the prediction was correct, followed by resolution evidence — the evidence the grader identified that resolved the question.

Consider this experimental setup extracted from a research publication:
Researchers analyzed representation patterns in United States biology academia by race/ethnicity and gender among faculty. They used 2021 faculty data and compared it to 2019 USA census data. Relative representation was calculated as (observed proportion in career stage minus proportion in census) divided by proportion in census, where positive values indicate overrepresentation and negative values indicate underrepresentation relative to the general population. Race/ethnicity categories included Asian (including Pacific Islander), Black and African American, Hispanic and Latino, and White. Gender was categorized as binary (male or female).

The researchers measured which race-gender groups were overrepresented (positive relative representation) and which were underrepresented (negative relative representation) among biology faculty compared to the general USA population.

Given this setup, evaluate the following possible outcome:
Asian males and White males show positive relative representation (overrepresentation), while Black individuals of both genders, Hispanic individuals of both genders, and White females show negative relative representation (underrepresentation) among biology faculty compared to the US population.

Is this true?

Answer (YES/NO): NO